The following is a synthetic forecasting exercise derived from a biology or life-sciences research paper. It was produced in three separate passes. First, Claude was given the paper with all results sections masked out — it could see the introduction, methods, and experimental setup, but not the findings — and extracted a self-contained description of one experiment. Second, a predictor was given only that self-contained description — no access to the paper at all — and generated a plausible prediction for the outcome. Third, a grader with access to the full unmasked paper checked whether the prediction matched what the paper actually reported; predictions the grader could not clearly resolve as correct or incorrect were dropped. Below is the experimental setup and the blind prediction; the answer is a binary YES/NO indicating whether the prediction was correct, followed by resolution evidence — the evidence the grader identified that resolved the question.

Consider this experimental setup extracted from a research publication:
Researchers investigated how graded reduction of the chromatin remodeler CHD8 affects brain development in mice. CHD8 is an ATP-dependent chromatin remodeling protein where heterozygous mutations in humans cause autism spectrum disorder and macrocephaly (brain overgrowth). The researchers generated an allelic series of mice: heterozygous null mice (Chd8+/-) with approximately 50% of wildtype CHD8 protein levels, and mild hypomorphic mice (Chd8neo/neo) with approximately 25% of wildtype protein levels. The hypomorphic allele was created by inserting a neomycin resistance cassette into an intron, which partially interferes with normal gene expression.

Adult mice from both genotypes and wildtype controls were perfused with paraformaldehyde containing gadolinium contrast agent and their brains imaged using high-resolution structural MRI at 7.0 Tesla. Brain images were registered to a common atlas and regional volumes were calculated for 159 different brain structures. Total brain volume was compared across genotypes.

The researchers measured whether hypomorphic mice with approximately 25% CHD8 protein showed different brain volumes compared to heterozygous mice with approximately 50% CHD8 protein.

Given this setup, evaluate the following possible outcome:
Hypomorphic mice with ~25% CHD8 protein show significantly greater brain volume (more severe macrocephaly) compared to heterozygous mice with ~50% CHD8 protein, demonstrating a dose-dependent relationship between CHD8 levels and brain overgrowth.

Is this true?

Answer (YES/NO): YES